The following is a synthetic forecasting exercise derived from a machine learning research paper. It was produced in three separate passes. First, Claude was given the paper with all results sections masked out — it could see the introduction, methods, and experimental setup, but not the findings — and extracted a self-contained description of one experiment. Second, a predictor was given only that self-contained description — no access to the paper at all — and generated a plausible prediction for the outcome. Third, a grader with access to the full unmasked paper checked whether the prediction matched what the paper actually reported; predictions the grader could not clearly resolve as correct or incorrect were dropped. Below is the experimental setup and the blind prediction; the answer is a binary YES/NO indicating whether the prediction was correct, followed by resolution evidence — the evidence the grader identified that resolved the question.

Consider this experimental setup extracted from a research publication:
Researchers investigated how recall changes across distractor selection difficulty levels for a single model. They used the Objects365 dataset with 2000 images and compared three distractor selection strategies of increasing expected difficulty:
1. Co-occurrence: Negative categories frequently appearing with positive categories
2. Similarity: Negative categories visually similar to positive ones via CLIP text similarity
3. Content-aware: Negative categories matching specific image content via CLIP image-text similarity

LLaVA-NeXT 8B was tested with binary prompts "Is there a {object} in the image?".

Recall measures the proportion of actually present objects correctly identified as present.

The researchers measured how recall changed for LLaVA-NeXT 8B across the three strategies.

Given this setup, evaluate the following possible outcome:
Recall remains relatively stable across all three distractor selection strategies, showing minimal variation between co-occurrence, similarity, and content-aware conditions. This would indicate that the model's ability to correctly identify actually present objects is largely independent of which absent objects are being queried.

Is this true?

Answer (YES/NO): YES